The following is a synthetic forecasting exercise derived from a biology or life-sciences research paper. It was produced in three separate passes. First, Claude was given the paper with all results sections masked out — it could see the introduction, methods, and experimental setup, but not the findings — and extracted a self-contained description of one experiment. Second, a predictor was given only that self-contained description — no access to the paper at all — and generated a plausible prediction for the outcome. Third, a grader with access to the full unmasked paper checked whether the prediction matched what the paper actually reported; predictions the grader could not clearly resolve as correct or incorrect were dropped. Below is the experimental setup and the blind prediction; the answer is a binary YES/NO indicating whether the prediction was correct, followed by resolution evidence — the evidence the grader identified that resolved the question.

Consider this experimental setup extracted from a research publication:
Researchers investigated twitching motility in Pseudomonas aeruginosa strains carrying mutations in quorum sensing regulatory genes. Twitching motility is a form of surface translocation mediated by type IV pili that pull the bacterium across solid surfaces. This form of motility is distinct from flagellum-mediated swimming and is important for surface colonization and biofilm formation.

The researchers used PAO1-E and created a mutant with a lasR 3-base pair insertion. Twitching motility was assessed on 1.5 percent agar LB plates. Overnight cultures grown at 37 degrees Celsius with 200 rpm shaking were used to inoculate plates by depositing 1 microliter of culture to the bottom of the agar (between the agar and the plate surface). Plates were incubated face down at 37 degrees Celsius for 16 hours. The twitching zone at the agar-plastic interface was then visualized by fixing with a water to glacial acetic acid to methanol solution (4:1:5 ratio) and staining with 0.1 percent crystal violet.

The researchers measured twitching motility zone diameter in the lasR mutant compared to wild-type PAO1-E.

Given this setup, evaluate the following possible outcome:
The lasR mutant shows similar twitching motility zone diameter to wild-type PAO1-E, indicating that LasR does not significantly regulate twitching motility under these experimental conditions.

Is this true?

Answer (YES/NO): YES